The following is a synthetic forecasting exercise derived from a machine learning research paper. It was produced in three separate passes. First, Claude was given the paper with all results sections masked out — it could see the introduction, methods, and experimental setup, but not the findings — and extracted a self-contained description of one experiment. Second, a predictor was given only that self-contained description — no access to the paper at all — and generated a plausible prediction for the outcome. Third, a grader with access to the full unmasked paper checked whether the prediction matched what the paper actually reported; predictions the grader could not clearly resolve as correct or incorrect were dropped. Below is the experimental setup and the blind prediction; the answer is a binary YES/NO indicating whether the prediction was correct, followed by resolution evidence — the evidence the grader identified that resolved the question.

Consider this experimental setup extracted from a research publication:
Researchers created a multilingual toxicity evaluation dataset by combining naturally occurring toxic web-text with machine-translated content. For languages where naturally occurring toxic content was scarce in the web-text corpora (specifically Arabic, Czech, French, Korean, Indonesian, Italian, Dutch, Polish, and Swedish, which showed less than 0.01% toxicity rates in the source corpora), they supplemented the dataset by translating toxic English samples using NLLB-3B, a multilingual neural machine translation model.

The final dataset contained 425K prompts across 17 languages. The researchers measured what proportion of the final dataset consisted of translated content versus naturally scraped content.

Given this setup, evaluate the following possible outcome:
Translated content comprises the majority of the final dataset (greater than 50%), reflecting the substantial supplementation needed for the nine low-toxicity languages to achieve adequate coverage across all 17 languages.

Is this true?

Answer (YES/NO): NO